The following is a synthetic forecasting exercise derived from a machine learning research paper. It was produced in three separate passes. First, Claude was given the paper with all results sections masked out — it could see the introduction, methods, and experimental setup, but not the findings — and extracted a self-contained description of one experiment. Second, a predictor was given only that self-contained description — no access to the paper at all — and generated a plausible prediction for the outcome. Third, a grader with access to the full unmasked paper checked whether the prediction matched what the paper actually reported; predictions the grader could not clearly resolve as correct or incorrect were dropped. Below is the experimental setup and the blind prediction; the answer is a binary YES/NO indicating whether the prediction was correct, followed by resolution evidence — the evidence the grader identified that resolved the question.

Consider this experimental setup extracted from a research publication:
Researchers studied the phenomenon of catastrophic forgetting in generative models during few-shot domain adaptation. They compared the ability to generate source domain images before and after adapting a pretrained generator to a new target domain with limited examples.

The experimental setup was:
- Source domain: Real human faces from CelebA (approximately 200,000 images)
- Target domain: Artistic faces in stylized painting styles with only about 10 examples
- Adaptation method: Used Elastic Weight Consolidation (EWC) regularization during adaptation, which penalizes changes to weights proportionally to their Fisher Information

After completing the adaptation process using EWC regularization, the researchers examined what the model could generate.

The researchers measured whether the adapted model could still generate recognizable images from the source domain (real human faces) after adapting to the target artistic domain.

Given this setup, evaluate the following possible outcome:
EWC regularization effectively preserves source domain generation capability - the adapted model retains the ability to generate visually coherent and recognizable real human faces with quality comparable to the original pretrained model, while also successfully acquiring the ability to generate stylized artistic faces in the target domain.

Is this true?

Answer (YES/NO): NO